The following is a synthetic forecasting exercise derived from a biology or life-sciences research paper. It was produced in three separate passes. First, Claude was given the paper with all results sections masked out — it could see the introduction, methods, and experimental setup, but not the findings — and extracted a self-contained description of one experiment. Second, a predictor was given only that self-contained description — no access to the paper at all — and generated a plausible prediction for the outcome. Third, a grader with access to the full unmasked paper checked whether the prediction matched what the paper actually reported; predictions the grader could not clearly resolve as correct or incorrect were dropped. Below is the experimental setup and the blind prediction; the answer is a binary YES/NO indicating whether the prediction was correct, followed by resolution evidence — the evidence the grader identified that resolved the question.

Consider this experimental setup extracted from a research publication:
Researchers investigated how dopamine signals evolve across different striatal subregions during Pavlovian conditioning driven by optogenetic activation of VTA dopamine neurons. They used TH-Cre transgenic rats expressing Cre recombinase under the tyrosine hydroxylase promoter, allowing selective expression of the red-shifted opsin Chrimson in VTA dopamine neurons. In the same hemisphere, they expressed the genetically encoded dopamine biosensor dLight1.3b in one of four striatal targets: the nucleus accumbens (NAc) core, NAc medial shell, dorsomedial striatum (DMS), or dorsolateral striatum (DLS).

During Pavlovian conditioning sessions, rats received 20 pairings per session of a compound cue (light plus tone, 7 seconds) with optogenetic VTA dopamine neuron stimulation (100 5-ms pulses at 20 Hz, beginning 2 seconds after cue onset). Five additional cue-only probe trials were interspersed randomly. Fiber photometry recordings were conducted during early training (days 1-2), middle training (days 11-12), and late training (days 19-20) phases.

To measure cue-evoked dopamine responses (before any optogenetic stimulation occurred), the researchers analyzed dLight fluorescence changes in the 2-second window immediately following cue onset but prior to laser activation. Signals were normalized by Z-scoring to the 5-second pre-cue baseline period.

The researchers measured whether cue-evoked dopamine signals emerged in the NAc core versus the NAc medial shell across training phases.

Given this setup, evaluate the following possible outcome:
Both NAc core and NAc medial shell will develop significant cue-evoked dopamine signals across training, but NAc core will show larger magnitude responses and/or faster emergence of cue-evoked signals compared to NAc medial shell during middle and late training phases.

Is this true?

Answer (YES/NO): NO